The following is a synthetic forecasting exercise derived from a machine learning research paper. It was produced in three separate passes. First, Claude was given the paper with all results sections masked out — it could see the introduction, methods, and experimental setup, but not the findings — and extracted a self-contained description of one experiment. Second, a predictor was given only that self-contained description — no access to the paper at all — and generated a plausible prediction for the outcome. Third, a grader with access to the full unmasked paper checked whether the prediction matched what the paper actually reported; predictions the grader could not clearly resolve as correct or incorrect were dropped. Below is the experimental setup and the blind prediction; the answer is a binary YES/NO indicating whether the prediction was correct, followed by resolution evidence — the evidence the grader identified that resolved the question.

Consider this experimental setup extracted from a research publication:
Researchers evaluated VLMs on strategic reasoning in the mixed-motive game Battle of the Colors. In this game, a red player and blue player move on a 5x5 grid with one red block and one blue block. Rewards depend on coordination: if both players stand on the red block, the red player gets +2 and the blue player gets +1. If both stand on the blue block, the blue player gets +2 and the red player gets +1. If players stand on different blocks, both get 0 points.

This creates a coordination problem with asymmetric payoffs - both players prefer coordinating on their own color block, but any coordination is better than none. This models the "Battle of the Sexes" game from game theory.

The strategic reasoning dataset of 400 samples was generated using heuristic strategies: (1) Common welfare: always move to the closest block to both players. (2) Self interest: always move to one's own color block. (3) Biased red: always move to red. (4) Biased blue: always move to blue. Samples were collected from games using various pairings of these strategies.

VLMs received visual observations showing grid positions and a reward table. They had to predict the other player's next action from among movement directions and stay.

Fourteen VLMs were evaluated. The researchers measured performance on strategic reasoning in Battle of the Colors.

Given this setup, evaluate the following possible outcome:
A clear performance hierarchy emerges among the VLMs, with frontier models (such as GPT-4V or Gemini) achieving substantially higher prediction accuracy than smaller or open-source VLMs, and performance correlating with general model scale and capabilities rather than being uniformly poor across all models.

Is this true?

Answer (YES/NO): NO